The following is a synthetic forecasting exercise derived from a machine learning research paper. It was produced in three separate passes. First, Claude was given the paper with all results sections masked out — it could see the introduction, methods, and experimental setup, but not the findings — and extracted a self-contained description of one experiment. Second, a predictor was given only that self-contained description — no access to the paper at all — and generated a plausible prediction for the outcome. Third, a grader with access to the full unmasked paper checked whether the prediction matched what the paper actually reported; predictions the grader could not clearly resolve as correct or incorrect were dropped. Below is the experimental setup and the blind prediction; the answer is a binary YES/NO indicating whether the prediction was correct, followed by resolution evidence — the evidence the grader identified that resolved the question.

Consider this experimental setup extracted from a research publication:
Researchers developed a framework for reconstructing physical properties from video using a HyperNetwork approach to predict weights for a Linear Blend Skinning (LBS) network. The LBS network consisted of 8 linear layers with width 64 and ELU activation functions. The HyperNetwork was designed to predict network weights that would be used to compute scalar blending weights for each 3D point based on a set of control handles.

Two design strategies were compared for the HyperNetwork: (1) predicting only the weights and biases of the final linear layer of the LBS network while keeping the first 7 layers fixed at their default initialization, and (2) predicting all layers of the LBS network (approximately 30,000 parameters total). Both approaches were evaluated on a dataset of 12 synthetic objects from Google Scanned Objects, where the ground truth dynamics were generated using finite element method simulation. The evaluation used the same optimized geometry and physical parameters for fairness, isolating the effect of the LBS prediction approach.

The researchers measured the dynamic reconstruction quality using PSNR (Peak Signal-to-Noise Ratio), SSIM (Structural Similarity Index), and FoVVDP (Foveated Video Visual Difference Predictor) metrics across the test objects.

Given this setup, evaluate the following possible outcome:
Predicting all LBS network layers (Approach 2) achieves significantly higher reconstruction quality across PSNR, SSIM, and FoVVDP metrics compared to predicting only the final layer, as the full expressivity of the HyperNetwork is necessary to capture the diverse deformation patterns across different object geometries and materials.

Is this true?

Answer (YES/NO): NO